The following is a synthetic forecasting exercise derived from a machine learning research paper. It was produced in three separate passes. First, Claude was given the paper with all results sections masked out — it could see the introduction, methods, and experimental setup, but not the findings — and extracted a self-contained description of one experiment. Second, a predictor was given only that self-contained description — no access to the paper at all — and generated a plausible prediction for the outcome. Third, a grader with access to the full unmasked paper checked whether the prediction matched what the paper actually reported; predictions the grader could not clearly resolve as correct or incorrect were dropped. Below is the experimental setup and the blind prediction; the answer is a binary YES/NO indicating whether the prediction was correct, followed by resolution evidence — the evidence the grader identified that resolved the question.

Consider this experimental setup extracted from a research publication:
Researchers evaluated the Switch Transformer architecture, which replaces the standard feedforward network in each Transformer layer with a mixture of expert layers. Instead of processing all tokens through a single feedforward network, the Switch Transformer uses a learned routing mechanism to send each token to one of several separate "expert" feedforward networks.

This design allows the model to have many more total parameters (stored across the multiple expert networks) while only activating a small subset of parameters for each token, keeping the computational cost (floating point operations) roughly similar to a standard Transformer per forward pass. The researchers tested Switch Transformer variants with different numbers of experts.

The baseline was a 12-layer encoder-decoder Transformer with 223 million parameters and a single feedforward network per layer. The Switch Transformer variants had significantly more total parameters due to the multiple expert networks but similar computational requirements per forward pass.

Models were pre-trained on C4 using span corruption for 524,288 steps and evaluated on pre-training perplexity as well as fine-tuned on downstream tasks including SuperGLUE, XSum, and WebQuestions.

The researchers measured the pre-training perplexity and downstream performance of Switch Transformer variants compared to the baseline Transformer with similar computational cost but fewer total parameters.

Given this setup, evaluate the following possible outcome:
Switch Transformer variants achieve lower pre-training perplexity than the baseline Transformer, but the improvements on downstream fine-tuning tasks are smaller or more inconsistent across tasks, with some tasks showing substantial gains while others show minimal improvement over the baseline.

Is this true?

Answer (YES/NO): YES